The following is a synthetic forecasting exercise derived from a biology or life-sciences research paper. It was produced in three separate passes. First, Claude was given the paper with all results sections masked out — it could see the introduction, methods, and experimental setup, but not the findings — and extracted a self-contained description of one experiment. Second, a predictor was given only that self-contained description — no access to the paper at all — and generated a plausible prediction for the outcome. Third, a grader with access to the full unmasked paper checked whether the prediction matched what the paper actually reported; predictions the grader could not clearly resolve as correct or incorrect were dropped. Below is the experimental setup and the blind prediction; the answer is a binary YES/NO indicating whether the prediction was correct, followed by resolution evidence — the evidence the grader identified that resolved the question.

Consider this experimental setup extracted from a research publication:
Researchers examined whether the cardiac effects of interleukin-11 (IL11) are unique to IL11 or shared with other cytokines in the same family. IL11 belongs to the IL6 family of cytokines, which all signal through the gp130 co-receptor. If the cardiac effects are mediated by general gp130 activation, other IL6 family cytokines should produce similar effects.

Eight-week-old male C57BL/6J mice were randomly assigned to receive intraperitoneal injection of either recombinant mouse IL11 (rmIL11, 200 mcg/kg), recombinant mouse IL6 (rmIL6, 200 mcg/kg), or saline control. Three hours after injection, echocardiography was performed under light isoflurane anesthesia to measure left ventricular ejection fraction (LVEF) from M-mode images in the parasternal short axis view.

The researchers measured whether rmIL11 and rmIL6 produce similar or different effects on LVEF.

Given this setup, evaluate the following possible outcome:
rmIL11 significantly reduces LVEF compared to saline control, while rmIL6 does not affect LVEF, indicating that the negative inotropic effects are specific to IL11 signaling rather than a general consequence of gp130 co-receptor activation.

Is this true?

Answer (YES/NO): YES